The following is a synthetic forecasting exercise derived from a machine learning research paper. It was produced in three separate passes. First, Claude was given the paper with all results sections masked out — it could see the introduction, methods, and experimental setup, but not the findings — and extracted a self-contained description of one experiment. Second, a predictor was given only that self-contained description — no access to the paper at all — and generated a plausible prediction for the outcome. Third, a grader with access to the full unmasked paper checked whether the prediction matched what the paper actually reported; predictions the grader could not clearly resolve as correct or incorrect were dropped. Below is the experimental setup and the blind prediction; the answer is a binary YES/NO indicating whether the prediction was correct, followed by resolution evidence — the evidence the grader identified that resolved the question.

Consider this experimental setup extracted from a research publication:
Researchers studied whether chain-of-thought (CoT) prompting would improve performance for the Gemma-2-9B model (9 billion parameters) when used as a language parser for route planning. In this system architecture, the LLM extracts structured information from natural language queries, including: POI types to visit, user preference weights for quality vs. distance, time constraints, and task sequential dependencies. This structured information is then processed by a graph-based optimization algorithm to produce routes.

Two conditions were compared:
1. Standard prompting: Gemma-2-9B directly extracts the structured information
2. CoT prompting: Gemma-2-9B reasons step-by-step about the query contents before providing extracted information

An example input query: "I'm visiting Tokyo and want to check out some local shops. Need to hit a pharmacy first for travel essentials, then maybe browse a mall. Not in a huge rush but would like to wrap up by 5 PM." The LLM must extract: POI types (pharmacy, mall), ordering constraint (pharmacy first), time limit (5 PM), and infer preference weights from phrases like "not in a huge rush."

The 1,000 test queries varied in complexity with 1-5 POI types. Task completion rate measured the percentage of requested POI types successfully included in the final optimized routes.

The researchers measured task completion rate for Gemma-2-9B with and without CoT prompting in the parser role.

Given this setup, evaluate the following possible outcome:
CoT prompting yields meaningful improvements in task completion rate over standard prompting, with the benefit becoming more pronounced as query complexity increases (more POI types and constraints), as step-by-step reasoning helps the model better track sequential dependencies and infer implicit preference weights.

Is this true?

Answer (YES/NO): NO